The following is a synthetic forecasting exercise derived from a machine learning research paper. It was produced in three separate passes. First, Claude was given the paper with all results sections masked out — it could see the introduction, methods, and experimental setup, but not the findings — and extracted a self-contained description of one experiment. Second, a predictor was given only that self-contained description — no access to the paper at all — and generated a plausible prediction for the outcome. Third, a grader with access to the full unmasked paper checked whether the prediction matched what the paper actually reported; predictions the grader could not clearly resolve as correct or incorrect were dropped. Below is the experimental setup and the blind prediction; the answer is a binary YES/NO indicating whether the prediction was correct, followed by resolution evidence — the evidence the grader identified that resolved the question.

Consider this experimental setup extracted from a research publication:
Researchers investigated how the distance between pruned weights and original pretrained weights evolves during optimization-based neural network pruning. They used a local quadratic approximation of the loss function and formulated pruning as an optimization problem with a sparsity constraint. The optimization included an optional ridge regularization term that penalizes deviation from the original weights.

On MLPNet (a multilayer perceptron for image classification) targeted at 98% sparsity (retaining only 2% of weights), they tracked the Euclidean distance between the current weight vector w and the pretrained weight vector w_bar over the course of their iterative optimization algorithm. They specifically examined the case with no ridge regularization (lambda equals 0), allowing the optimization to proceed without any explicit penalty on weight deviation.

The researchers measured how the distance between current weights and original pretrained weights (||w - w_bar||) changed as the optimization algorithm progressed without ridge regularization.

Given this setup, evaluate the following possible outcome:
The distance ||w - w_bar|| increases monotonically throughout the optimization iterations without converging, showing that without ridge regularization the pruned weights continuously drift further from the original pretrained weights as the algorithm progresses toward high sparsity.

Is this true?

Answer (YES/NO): YES